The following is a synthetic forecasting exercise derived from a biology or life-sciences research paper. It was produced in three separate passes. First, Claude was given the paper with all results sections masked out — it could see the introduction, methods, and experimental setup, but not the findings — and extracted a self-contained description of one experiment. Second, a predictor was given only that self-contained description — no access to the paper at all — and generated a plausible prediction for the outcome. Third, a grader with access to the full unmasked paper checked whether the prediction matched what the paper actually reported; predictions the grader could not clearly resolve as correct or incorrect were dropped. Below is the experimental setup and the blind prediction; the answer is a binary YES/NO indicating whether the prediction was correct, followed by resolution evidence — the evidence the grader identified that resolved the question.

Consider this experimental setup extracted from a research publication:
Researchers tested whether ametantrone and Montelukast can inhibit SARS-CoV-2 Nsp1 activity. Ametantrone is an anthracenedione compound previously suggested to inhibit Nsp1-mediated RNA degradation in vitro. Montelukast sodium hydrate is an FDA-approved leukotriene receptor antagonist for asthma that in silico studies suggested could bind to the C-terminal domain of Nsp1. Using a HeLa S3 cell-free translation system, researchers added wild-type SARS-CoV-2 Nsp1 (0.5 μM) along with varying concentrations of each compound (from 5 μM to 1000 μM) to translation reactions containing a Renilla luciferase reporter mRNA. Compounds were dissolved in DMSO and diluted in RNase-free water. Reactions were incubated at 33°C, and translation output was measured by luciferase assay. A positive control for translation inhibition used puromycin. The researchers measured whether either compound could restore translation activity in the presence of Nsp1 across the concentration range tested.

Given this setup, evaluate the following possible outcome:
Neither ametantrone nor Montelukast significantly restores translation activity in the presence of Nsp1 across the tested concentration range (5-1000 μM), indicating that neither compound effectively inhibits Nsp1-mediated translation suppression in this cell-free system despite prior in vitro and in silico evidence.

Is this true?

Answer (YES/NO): YES